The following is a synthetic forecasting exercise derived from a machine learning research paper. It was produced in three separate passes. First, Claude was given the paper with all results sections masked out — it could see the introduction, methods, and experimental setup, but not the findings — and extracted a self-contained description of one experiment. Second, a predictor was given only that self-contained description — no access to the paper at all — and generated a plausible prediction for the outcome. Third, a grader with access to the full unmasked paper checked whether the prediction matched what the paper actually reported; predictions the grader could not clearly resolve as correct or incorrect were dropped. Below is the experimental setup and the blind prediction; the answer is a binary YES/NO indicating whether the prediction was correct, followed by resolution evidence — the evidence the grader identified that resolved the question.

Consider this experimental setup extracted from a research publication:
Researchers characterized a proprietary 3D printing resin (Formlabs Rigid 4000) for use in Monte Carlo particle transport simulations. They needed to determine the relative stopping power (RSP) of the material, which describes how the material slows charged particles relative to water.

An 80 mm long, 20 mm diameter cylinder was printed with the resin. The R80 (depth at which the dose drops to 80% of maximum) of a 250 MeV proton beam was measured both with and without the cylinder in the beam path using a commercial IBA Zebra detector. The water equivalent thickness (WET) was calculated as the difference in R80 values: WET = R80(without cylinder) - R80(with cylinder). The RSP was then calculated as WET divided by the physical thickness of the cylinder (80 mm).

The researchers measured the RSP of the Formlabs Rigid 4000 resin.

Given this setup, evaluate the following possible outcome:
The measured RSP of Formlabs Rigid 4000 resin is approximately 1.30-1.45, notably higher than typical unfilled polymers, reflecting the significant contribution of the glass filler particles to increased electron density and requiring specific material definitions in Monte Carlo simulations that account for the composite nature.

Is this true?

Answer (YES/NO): NO